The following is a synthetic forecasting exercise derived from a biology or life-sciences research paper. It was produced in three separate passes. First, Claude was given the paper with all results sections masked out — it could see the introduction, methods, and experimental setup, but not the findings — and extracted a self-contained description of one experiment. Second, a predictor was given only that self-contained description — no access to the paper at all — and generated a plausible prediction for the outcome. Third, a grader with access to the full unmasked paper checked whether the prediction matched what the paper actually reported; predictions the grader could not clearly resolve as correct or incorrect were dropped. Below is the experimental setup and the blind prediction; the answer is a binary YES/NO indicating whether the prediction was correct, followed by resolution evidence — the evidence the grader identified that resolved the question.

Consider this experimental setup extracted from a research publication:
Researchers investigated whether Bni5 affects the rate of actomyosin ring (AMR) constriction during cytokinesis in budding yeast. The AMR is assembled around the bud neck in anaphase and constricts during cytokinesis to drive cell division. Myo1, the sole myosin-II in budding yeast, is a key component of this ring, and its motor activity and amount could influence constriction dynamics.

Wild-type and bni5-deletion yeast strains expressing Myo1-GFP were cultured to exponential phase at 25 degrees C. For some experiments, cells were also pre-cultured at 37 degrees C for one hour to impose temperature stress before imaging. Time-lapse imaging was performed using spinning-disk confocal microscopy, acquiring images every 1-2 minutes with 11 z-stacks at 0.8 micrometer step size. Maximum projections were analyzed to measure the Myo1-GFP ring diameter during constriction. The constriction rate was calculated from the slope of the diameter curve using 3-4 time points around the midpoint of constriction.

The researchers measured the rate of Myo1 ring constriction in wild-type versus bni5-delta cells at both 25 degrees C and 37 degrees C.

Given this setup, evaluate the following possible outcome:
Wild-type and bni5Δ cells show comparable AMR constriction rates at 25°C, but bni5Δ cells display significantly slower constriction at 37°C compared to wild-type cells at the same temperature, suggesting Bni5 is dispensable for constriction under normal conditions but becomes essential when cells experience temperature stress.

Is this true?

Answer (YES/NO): NO